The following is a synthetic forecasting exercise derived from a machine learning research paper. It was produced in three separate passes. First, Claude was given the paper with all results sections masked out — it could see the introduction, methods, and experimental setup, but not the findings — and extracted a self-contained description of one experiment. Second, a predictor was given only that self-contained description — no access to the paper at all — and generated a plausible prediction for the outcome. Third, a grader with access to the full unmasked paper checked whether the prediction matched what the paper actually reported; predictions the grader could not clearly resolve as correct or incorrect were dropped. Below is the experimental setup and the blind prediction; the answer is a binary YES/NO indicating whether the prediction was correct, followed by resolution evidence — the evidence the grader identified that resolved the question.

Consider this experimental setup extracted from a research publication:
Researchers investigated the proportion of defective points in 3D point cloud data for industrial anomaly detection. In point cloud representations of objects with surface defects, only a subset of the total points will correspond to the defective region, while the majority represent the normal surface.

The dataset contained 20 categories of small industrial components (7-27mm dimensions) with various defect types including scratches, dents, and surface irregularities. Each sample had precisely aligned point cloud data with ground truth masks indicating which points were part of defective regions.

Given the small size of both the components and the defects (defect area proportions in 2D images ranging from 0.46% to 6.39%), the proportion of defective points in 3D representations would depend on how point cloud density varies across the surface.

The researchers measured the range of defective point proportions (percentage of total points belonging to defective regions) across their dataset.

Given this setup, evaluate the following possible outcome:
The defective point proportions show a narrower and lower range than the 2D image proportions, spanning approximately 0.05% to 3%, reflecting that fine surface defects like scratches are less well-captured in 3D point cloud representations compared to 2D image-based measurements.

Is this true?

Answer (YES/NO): NO